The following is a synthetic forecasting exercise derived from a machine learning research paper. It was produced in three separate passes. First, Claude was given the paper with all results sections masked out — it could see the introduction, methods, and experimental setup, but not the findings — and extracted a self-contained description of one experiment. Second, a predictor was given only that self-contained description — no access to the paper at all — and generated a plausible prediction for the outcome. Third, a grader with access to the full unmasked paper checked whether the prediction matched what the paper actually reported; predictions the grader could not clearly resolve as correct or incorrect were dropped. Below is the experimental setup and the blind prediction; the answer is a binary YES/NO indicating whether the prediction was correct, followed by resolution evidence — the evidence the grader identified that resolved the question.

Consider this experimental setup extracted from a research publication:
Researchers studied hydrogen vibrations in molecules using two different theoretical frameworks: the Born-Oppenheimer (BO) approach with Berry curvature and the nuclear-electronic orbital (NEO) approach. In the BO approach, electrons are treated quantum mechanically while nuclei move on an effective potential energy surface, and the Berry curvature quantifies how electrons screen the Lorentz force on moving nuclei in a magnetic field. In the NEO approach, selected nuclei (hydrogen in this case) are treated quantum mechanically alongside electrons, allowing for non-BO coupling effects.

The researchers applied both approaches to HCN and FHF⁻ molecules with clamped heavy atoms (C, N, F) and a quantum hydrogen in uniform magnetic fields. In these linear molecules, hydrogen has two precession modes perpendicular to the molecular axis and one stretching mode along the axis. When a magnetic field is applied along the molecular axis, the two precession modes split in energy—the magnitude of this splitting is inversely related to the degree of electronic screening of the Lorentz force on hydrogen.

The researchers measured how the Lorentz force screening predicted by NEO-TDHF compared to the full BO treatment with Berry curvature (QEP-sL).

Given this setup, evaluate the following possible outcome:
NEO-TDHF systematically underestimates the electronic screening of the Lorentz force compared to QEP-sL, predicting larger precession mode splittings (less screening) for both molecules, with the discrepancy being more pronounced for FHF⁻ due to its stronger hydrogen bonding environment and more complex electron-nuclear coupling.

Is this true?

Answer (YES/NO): NO